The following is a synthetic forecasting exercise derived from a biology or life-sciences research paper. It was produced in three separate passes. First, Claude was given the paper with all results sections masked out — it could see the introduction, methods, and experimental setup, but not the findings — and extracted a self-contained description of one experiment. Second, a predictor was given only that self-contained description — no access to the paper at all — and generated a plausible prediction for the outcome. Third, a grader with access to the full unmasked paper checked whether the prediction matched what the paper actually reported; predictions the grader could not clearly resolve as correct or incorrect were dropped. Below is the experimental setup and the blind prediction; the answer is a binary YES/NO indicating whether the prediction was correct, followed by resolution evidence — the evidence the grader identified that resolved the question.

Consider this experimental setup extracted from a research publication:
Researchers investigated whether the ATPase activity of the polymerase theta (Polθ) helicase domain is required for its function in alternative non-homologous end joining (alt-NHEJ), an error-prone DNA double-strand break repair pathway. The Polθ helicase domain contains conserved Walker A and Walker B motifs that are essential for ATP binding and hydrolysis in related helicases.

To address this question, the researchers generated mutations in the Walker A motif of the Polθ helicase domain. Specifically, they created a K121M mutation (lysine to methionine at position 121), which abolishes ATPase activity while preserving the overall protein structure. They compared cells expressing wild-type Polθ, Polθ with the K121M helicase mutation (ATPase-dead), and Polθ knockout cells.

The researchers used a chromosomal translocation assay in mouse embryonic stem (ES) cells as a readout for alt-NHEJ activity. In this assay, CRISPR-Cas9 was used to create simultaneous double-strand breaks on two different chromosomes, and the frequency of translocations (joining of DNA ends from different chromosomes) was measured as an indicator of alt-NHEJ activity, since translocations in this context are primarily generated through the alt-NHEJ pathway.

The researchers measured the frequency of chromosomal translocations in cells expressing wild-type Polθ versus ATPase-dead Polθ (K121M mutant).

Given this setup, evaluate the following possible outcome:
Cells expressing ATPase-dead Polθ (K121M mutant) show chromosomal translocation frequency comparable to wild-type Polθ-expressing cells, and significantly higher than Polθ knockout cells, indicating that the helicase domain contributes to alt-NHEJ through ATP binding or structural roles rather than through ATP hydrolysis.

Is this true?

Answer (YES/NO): NO